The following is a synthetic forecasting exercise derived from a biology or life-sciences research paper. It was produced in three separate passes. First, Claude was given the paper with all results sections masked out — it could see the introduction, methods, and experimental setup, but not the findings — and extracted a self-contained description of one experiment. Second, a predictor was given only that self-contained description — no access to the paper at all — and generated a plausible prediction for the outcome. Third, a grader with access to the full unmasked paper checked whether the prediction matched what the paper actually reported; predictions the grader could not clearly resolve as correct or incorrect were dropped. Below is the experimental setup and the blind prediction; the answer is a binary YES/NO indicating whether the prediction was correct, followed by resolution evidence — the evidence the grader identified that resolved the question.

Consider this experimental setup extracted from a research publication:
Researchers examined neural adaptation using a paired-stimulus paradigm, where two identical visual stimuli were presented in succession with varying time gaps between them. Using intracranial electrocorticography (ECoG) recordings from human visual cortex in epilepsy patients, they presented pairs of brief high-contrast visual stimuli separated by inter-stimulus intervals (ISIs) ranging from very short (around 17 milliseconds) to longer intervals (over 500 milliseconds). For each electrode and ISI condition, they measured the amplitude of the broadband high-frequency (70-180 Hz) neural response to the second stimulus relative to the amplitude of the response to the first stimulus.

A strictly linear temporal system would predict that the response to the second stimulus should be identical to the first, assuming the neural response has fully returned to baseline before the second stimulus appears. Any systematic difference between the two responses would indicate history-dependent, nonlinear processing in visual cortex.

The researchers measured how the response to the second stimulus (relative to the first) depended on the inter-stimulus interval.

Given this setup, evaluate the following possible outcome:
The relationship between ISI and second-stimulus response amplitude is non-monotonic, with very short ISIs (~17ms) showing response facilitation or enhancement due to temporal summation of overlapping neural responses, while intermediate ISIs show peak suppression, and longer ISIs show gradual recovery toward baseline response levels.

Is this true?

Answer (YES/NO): NO